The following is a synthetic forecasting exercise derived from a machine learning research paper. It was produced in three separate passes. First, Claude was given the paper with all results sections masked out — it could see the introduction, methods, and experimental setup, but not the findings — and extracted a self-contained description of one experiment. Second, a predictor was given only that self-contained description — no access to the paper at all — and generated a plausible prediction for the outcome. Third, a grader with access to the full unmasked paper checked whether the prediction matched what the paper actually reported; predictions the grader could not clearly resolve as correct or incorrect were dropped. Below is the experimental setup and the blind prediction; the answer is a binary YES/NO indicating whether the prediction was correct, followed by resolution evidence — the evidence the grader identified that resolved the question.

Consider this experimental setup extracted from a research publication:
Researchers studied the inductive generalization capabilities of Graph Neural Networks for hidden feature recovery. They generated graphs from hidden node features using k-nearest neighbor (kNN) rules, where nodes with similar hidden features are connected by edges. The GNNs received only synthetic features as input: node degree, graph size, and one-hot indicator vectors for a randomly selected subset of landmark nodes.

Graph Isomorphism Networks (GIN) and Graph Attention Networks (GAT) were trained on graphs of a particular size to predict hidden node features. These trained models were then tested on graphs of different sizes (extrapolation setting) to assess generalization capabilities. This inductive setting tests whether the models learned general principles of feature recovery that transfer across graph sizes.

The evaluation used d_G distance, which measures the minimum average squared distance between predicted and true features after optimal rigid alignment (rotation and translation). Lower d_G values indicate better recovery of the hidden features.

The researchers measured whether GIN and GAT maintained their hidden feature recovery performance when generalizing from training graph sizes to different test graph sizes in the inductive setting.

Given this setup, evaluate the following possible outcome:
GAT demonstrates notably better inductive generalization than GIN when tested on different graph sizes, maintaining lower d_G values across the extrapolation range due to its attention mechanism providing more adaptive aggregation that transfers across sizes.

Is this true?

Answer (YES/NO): NO